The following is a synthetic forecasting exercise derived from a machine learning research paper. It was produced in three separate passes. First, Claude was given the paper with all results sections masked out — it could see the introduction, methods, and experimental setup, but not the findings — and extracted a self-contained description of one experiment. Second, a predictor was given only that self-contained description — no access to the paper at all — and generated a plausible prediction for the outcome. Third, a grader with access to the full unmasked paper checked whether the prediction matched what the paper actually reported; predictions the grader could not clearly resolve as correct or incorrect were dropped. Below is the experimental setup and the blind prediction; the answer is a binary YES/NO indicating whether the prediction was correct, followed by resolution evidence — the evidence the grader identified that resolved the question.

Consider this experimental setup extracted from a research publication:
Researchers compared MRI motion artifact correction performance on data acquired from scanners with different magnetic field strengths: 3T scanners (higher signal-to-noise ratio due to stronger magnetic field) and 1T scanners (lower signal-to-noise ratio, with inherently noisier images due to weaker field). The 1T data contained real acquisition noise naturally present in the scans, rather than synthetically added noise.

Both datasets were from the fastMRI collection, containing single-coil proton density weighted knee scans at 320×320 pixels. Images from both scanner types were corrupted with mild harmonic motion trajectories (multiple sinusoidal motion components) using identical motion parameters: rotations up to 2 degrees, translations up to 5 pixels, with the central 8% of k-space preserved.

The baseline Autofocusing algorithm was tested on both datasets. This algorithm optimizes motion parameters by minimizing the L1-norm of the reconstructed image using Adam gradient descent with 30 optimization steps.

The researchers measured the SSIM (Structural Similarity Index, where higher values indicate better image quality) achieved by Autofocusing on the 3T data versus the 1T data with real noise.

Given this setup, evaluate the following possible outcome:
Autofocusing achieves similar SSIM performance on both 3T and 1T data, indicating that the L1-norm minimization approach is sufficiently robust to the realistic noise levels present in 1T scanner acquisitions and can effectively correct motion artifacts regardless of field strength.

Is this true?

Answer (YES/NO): NO